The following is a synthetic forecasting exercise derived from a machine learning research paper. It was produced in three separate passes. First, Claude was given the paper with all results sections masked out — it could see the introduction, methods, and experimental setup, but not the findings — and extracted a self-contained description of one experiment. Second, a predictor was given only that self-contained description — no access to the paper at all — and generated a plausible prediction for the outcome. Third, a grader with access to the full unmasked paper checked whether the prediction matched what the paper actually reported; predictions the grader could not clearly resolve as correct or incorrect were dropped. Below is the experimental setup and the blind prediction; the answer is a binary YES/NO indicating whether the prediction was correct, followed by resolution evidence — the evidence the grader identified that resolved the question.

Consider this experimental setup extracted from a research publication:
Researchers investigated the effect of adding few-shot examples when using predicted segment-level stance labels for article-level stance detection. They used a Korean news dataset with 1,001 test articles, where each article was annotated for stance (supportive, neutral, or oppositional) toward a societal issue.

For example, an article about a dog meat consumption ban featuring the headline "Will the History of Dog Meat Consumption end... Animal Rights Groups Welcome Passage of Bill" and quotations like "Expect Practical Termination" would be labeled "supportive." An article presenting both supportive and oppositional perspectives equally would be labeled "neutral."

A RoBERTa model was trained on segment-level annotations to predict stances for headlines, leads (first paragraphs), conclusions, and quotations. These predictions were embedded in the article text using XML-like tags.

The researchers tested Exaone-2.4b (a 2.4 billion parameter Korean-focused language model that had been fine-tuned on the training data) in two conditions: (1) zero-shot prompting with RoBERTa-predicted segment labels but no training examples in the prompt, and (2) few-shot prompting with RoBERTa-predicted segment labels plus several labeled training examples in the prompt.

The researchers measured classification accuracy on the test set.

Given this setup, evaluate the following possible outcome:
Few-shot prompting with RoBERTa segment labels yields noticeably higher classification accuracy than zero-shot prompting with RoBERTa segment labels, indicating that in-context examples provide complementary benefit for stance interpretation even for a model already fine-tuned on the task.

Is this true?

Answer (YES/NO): NO